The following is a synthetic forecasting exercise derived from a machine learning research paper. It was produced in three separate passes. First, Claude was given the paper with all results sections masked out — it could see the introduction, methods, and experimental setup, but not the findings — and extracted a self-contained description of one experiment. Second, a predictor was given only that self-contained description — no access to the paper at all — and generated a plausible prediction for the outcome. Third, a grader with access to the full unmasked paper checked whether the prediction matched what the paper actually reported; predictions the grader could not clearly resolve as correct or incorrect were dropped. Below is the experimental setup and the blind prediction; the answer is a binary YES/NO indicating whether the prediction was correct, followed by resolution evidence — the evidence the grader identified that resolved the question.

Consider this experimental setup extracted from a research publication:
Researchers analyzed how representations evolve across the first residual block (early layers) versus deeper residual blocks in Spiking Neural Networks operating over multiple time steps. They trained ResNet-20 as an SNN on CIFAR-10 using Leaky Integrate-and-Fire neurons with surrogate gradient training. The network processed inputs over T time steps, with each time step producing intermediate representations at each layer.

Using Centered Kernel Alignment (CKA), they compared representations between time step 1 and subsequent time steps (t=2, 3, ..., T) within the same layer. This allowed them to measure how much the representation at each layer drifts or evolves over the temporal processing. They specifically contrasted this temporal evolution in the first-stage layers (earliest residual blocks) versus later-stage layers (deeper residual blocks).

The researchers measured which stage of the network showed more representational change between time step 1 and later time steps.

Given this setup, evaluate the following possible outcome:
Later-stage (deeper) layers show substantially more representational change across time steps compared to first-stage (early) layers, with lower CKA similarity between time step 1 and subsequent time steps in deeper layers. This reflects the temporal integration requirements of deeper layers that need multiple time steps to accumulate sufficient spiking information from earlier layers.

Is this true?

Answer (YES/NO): YES